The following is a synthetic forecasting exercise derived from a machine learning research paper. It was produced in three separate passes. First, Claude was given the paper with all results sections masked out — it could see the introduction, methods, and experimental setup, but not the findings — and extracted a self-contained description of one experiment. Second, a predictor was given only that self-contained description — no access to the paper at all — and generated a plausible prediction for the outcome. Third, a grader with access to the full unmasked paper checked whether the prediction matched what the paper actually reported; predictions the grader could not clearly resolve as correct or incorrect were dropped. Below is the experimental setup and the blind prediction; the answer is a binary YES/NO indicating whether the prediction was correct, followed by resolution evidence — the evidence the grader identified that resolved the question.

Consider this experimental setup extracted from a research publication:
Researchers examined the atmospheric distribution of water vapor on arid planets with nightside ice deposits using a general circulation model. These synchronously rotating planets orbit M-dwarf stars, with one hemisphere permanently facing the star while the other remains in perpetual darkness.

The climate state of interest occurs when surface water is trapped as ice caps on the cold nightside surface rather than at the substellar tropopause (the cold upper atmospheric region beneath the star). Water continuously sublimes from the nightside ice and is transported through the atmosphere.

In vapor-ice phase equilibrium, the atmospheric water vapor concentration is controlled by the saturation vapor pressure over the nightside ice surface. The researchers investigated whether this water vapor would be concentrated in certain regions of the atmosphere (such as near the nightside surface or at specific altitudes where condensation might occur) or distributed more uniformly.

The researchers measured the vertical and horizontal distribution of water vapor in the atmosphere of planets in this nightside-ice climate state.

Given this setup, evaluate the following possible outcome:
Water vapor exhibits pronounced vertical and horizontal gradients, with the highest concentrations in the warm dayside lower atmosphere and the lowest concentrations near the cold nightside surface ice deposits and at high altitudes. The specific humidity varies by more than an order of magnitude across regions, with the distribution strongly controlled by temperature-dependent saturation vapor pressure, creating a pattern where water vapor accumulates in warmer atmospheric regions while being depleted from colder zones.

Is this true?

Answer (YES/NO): NO